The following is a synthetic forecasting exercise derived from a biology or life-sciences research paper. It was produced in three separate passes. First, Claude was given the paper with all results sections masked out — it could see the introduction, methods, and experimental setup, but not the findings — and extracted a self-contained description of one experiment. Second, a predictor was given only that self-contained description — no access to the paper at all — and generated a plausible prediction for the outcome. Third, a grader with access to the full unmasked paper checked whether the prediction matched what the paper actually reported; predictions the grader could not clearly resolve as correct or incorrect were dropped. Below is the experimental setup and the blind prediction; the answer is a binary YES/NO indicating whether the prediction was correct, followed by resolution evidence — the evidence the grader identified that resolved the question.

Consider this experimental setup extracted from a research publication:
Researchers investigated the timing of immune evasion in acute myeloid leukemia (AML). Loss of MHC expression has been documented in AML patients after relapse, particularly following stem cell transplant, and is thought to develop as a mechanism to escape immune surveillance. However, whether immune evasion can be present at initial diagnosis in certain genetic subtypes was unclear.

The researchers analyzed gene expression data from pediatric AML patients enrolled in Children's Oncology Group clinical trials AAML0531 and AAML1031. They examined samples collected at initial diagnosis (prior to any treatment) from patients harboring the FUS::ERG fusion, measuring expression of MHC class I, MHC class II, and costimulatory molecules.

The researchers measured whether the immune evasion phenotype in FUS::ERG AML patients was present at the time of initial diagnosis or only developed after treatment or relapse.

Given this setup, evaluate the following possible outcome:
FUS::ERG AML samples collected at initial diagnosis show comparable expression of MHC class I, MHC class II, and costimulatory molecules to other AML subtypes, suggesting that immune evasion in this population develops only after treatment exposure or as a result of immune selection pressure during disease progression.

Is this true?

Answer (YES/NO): NO